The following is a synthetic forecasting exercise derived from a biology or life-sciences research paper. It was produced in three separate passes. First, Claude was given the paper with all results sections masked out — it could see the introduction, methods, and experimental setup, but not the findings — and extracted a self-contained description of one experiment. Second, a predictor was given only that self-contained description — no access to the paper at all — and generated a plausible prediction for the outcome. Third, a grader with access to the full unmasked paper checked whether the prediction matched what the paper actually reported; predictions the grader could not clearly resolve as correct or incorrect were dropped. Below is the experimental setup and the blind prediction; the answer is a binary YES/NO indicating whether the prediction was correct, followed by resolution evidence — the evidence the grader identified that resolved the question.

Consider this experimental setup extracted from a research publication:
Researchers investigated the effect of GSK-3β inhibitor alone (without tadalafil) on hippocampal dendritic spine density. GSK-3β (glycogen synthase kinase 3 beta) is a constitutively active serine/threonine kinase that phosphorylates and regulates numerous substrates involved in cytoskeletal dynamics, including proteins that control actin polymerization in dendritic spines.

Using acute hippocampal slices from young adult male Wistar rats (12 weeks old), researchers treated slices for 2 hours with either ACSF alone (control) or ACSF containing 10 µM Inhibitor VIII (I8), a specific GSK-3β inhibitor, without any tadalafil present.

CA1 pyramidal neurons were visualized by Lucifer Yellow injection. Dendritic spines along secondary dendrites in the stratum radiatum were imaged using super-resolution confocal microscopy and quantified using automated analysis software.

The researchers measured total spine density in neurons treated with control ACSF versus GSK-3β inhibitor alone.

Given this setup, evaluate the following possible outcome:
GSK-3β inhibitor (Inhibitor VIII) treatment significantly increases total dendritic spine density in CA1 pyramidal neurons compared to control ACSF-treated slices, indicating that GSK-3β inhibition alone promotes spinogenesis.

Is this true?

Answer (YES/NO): NO